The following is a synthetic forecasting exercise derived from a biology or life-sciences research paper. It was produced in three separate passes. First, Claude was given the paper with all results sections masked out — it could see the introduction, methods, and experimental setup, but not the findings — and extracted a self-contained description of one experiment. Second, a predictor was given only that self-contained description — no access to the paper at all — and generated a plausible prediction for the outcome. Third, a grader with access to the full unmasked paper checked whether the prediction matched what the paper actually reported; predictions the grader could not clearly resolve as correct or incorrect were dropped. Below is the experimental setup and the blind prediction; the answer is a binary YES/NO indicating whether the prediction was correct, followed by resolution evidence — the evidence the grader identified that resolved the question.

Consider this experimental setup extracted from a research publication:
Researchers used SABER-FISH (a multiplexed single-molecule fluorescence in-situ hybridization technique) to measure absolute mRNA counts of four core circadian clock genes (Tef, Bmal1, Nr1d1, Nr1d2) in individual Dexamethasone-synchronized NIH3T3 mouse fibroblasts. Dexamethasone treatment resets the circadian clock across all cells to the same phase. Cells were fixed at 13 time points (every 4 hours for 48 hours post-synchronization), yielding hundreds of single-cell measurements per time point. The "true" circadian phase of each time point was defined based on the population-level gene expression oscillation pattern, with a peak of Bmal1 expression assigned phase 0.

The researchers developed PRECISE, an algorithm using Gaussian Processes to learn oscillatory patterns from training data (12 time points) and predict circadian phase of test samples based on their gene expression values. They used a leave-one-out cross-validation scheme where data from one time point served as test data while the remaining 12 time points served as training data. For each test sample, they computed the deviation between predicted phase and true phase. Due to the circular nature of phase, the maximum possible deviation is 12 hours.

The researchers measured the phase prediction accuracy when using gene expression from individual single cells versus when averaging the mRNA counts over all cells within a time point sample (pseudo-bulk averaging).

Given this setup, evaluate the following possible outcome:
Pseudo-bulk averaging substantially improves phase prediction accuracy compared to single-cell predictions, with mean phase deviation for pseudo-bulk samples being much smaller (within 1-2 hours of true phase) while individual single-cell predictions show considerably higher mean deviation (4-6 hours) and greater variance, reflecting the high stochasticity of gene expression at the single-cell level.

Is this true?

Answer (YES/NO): YES